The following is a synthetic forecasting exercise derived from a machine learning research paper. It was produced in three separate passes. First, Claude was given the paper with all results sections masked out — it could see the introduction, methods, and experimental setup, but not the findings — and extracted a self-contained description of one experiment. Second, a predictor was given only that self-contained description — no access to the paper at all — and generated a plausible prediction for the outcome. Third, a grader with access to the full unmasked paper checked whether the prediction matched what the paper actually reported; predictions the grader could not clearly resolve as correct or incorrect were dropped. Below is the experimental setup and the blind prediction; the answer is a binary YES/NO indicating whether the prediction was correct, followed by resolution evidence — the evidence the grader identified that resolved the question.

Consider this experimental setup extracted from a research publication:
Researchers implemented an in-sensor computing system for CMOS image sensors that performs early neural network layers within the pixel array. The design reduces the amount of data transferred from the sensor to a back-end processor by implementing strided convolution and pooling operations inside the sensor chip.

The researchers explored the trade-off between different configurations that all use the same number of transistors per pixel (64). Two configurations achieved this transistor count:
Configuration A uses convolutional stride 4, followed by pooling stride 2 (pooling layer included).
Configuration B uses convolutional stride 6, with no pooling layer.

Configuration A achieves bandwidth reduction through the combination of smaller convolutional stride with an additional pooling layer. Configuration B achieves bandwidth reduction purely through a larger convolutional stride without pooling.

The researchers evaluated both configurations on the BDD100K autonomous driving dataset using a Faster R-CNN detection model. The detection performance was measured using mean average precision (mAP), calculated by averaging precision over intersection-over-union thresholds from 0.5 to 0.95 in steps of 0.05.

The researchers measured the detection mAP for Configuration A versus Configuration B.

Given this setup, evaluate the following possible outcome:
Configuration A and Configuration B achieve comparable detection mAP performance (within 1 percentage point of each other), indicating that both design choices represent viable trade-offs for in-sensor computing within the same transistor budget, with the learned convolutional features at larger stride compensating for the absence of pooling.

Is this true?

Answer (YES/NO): NO